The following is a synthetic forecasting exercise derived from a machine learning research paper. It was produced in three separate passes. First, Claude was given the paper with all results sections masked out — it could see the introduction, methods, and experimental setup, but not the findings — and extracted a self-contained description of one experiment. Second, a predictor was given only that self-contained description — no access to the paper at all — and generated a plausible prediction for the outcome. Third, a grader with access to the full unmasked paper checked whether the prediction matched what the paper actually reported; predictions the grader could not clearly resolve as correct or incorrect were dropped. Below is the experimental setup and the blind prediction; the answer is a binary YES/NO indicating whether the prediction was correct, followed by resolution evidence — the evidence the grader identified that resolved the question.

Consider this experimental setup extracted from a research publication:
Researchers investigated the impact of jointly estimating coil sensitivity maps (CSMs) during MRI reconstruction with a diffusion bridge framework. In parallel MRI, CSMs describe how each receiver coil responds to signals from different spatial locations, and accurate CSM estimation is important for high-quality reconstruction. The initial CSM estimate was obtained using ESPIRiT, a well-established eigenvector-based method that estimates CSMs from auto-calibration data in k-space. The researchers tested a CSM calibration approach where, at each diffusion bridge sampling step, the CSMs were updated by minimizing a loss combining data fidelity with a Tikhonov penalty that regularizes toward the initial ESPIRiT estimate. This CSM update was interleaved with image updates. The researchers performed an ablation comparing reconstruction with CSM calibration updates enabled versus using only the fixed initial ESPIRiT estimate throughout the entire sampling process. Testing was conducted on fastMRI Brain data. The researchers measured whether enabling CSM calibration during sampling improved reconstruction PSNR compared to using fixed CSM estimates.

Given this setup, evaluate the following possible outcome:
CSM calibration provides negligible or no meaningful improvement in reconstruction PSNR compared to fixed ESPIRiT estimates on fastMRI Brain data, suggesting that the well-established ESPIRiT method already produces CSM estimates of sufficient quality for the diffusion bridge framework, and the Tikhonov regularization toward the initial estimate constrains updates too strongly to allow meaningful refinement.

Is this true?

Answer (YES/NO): NO